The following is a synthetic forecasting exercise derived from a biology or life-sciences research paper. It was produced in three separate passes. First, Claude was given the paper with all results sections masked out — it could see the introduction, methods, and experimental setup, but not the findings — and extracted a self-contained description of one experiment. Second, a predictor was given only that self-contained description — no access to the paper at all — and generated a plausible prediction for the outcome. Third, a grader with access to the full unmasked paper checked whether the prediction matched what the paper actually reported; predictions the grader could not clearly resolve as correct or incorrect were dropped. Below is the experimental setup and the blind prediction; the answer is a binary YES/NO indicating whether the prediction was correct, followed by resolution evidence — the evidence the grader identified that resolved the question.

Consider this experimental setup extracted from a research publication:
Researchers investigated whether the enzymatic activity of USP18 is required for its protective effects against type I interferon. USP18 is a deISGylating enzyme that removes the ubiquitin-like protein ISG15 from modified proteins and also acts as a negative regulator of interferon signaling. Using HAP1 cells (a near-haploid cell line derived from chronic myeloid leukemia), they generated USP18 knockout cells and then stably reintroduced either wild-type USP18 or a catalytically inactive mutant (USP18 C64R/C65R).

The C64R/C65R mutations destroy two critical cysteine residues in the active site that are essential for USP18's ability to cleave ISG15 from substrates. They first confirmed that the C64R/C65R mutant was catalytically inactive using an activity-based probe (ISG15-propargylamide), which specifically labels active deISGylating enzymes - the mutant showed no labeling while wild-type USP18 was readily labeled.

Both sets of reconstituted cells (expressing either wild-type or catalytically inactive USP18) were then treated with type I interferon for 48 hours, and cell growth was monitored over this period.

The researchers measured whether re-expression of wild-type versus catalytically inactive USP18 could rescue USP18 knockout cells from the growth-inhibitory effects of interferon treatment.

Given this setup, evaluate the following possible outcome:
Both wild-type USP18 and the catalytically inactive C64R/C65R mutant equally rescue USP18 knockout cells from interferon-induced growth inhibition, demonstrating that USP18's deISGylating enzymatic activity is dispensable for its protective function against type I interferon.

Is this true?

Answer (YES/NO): NO